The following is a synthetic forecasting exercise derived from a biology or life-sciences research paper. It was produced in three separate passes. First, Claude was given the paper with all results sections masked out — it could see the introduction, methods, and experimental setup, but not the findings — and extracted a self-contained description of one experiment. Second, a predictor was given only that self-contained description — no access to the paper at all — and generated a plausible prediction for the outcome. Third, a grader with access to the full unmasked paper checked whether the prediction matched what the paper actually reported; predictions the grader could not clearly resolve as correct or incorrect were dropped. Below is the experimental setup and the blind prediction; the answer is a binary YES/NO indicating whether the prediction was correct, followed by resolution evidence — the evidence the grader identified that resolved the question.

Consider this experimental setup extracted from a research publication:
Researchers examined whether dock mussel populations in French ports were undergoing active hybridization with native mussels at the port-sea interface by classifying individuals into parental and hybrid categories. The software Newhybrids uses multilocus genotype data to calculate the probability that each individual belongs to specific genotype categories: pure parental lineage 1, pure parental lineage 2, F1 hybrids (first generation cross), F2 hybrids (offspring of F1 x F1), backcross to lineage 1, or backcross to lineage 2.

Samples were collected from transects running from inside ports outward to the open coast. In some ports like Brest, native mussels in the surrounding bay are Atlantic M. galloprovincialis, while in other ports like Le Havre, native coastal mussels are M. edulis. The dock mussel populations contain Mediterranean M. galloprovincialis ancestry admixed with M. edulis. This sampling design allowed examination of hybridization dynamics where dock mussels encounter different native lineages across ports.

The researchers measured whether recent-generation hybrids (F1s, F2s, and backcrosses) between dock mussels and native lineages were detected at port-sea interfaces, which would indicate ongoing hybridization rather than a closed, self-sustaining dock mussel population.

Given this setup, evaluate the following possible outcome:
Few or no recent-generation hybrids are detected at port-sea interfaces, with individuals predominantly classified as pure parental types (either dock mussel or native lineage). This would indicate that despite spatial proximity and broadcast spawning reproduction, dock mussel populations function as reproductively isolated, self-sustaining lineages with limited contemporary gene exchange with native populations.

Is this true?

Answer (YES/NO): NO